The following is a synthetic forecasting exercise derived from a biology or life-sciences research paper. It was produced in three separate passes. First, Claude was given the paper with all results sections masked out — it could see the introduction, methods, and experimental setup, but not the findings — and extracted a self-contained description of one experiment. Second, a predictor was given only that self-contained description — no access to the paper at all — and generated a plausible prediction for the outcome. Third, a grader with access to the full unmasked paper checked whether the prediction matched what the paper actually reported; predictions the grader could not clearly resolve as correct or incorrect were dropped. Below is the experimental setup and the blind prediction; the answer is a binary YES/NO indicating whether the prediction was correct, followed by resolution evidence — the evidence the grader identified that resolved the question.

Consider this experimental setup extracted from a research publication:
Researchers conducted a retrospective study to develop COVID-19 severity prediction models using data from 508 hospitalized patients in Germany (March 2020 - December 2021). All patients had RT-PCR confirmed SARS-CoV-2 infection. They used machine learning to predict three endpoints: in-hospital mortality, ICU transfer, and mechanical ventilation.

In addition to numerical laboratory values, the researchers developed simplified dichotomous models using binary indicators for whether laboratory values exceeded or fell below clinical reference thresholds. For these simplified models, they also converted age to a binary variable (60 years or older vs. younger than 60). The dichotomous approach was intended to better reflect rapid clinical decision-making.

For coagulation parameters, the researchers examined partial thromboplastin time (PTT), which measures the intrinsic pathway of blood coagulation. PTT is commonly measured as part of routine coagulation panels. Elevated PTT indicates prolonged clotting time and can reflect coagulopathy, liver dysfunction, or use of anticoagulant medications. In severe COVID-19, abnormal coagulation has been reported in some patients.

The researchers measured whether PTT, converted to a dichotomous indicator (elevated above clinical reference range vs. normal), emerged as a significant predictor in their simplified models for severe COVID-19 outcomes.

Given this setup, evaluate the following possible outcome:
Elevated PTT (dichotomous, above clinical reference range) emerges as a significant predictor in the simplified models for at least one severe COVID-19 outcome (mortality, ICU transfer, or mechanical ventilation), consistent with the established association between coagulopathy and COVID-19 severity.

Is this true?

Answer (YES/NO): YES